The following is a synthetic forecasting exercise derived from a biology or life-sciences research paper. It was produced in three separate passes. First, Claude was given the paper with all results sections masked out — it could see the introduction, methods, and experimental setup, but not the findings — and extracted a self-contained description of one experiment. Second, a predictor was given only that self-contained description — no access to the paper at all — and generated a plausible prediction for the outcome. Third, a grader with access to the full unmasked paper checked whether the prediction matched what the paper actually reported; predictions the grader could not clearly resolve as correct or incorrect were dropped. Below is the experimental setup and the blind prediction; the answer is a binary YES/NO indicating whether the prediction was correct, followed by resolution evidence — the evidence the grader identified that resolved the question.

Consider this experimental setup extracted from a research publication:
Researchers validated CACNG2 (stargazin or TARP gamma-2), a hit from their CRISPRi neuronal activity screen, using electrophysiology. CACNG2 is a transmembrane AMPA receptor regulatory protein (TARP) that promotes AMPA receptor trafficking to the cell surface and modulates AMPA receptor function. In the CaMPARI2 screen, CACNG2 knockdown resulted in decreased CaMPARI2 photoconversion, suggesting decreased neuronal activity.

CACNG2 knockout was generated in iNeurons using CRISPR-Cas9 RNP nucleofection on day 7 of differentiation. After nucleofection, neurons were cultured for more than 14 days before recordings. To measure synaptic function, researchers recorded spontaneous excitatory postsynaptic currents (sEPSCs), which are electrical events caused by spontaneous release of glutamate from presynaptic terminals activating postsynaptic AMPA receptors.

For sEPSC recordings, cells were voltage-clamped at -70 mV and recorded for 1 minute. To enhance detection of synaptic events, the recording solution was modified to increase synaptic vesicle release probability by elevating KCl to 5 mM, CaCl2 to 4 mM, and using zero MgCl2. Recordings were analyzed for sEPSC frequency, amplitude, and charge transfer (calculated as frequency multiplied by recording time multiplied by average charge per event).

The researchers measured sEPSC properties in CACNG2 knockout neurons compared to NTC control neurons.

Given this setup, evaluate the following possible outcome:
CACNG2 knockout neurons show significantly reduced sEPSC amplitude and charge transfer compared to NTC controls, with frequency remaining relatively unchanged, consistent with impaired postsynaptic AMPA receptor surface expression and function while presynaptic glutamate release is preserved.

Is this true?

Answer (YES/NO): NO